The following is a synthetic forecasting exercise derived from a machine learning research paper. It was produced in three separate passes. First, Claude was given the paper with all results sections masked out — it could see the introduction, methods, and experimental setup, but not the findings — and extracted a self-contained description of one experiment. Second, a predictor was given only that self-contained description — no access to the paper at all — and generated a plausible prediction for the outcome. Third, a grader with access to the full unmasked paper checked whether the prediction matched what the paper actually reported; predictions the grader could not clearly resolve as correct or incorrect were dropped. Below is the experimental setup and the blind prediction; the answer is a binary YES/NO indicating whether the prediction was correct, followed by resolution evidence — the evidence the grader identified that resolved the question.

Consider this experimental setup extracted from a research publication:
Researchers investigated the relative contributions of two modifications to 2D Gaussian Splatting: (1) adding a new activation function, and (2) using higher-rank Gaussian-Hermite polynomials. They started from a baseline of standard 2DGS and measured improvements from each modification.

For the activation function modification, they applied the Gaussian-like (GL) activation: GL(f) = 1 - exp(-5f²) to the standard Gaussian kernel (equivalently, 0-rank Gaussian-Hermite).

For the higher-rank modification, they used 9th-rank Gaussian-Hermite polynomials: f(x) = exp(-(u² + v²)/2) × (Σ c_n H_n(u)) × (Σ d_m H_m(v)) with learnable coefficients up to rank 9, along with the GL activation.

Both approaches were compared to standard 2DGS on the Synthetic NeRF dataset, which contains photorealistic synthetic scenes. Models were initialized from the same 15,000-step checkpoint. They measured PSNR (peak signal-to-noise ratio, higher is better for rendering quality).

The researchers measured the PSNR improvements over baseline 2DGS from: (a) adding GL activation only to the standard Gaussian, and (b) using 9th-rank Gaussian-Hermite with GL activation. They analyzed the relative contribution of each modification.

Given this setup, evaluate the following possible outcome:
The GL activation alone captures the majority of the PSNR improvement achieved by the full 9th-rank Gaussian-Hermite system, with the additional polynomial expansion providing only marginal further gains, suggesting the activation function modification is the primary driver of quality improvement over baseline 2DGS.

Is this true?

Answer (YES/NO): NO